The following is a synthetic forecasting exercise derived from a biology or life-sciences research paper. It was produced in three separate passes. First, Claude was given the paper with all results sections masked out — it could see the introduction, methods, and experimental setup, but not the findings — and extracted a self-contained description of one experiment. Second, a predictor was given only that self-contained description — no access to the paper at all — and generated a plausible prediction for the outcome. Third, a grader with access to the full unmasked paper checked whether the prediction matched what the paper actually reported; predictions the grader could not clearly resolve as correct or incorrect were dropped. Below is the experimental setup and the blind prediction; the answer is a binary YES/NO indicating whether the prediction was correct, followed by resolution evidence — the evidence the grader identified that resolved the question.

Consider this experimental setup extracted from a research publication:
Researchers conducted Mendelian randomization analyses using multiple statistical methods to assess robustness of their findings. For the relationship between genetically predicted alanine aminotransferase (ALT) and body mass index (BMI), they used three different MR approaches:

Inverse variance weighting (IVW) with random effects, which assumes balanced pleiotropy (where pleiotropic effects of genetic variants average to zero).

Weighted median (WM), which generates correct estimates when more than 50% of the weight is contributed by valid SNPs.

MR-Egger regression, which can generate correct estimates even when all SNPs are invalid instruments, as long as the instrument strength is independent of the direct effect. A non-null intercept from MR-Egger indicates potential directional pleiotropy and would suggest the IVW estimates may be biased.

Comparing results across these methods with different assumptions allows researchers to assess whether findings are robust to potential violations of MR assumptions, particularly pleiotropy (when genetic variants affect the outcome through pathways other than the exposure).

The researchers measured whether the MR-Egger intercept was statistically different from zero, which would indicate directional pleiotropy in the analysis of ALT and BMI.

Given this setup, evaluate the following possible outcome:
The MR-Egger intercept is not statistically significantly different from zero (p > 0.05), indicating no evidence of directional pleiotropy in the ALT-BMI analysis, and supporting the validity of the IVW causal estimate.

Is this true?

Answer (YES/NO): YES